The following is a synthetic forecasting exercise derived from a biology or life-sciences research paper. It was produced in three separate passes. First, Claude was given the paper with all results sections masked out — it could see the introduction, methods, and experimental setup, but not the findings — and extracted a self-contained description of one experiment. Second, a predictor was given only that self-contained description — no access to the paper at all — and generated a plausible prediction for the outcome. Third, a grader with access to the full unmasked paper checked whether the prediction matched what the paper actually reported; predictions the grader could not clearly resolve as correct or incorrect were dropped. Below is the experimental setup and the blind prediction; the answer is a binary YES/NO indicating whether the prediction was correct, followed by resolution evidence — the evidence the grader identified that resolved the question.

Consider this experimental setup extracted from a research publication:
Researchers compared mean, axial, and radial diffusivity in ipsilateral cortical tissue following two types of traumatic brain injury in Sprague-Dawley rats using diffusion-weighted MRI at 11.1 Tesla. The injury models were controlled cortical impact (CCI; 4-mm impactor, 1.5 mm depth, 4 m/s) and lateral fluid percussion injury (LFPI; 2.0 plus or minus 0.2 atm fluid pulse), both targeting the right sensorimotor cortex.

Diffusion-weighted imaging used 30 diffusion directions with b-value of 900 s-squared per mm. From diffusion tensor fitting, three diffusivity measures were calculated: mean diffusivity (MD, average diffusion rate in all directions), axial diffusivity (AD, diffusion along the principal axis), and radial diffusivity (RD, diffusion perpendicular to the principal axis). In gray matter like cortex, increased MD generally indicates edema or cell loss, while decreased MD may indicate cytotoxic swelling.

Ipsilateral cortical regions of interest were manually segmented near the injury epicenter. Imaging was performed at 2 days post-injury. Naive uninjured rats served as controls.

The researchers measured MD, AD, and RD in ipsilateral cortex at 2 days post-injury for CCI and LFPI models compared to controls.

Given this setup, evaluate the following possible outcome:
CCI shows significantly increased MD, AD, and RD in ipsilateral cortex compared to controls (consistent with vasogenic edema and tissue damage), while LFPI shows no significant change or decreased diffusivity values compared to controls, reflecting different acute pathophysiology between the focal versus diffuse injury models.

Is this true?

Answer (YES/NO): NO